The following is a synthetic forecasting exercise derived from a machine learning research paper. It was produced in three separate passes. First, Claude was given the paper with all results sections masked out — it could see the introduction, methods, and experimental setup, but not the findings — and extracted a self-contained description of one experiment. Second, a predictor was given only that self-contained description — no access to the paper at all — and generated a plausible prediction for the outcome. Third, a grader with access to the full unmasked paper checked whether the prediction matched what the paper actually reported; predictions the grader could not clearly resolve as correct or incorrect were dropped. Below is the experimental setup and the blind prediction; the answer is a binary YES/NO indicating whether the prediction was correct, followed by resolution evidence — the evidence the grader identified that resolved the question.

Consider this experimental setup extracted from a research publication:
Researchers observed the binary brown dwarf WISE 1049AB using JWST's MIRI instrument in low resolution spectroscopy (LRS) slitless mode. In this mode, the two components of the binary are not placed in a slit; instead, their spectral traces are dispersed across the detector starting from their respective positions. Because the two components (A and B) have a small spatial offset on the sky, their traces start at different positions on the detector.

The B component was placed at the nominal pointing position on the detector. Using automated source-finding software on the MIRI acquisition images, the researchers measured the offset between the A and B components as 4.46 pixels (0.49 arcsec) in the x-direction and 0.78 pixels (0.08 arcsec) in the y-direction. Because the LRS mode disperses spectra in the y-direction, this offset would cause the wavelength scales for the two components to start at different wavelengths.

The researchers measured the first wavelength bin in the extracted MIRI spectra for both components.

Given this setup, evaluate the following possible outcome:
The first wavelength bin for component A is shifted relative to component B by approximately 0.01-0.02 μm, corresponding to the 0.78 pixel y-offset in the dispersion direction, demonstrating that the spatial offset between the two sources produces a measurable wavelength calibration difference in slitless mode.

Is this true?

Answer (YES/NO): NO